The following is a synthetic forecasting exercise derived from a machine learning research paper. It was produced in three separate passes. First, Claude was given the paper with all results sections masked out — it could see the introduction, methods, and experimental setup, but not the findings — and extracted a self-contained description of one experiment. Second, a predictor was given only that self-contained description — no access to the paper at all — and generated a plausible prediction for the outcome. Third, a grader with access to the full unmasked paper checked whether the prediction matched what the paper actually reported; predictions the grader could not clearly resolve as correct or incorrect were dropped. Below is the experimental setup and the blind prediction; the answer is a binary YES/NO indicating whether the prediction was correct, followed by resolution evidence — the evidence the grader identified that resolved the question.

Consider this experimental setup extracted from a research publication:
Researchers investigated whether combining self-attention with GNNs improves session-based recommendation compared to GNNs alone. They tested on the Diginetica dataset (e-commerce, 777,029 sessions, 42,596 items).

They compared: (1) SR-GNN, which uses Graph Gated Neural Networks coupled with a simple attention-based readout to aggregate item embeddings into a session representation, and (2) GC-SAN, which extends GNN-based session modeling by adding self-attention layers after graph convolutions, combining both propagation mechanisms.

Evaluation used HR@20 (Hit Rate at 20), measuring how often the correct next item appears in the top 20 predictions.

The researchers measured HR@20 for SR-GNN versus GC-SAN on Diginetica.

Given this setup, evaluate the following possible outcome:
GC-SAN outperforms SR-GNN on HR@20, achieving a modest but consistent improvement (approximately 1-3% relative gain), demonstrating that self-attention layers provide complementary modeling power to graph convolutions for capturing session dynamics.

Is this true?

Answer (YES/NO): NO